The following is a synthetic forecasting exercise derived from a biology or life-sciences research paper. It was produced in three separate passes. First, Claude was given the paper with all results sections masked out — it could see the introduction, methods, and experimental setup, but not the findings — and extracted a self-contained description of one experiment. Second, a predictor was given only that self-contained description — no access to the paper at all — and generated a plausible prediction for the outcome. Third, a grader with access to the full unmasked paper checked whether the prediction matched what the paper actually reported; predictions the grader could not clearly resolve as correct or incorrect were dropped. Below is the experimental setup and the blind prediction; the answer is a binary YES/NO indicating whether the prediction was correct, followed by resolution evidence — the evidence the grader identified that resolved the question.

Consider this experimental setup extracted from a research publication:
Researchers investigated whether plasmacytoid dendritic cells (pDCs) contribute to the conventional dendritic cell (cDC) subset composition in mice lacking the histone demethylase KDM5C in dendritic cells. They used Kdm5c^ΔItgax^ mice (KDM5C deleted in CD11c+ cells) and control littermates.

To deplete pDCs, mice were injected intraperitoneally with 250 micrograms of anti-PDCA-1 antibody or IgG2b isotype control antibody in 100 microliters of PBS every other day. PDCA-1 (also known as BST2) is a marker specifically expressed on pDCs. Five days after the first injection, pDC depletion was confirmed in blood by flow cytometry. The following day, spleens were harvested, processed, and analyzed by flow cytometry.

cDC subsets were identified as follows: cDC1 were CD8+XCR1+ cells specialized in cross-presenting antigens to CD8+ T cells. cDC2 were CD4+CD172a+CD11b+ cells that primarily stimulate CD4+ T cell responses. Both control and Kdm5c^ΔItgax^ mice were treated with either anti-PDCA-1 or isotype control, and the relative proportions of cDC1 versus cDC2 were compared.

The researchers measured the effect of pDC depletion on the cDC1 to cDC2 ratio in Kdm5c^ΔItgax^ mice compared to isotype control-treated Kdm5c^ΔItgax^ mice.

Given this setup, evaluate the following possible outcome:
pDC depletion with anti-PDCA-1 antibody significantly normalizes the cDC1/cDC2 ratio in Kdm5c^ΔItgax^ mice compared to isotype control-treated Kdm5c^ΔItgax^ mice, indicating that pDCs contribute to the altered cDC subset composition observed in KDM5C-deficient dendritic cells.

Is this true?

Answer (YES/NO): NO